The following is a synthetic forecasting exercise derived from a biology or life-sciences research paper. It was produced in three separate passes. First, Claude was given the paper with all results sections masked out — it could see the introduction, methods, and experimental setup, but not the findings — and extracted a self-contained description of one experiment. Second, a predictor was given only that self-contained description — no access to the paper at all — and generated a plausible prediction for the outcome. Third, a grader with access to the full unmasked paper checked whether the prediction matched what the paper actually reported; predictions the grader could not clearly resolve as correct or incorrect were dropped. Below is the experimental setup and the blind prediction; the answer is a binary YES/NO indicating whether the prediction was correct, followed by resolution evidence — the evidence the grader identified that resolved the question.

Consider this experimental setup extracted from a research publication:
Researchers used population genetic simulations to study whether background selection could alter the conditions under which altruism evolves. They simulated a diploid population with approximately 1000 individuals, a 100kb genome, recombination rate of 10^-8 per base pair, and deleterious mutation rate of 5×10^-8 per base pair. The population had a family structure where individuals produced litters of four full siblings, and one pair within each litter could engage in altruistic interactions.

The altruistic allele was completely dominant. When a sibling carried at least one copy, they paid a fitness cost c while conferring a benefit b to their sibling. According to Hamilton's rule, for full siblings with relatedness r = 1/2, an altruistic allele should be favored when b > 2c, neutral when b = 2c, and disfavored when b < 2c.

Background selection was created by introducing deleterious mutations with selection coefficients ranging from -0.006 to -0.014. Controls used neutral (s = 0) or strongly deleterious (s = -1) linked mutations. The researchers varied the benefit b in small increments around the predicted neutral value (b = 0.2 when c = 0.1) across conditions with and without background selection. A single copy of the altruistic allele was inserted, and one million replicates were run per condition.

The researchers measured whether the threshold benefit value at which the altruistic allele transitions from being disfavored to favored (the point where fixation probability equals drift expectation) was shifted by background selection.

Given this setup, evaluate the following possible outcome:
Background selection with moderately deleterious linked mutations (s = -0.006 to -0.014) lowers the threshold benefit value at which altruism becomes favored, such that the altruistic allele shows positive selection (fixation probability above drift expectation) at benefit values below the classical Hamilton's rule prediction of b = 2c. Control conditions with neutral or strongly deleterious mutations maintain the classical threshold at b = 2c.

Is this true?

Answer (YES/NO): NO